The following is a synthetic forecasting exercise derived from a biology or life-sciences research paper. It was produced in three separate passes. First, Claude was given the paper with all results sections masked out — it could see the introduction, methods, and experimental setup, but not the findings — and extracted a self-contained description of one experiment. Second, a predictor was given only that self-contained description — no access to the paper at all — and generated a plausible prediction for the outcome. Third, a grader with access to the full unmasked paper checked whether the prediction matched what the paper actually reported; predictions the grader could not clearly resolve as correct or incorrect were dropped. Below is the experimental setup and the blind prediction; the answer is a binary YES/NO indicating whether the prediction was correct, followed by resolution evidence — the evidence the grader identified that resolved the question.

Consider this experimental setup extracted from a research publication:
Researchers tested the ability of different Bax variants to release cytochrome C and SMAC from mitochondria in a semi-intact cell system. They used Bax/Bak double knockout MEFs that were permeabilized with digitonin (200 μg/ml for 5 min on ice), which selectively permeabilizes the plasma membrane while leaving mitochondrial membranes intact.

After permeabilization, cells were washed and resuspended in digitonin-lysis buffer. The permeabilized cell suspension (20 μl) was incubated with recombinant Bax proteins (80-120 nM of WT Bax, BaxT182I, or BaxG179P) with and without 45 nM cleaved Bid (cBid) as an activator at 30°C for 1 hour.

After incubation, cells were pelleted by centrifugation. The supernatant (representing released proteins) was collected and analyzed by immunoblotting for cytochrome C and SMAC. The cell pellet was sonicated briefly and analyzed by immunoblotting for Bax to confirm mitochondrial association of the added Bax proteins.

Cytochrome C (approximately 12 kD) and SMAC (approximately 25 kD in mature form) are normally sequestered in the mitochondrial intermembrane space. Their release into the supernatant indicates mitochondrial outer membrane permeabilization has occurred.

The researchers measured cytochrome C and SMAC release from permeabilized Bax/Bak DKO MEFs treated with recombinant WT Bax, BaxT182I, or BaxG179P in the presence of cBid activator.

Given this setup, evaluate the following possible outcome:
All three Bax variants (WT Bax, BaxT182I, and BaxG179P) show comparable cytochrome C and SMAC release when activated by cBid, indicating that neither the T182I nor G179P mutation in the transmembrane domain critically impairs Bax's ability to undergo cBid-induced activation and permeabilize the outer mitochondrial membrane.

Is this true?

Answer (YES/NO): NO